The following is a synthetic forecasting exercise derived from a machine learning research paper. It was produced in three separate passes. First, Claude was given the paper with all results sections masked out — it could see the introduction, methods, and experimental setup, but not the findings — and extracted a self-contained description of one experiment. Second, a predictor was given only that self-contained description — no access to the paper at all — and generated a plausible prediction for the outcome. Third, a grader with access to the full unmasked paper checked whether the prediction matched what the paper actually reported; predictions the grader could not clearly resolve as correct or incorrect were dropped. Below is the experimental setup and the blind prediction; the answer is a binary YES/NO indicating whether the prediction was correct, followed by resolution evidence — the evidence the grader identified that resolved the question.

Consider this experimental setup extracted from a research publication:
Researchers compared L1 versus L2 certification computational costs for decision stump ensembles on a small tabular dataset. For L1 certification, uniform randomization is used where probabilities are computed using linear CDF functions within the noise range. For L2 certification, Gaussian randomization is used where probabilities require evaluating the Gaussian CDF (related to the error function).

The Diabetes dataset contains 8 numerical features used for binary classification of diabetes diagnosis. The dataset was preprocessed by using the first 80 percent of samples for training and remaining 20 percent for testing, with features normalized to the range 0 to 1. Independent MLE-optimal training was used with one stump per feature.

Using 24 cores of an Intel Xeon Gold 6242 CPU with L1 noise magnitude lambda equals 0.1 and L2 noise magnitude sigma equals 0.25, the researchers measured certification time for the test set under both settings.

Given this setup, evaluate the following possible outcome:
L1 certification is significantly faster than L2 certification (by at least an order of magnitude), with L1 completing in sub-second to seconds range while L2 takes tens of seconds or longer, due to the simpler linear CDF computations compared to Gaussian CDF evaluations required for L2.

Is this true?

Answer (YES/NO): NO